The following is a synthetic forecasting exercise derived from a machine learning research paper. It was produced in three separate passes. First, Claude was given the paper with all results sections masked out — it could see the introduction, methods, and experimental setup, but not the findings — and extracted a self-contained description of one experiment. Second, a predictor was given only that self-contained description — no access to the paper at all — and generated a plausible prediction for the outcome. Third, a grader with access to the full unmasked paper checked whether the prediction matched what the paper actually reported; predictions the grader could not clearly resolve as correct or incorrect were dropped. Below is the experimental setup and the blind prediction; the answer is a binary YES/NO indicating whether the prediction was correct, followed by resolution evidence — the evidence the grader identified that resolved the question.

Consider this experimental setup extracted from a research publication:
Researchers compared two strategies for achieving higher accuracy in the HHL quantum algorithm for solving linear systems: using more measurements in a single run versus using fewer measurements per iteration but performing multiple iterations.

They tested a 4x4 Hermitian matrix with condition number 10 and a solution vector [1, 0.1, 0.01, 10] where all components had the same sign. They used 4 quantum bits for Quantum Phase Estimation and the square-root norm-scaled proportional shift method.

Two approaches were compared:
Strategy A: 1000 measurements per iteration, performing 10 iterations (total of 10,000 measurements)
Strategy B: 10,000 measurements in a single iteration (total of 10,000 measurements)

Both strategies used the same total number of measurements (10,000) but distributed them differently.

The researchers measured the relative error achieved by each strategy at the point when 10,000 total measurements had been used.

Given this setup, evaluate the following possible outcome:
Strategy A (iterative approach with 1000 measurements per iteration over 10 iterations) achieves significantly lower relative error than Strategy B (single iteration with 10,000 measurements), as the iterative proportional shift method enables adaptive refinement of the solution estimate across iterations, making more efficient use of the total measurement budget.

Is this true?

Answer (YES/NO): YES